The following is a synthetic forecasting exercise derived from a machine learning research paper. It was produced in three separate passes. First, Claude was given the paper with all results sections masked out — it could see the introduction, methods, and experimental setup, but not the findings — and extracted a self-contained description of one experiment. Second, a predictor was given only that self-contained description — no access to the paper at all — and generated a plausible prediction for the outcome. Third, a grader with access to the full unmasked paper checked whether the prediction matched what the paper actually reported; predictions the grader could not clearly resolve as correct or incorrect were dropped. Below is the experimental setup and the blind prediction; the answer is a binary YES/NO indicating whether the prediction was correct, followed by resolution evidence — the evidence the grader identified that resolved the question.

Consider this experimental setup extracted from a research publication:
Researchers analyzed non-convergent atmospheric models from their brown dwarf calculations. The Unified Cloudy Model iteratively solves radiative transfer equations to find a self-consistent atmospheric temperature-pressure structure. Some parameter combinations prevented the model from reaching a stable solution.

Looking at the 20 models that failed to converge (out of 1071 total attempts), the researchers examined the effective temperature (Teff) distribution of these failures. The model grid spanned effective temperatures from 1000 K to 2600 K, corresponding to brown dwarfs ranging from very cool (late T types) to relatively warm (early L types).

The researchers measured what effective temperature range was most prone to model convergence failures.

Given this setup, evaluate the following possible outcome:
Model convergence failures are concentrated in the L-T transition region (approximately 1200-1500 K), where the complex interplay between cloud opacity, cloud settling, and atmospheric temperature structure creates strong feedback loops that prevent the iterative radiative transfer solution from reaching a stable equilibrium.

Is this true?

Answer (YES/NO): NO